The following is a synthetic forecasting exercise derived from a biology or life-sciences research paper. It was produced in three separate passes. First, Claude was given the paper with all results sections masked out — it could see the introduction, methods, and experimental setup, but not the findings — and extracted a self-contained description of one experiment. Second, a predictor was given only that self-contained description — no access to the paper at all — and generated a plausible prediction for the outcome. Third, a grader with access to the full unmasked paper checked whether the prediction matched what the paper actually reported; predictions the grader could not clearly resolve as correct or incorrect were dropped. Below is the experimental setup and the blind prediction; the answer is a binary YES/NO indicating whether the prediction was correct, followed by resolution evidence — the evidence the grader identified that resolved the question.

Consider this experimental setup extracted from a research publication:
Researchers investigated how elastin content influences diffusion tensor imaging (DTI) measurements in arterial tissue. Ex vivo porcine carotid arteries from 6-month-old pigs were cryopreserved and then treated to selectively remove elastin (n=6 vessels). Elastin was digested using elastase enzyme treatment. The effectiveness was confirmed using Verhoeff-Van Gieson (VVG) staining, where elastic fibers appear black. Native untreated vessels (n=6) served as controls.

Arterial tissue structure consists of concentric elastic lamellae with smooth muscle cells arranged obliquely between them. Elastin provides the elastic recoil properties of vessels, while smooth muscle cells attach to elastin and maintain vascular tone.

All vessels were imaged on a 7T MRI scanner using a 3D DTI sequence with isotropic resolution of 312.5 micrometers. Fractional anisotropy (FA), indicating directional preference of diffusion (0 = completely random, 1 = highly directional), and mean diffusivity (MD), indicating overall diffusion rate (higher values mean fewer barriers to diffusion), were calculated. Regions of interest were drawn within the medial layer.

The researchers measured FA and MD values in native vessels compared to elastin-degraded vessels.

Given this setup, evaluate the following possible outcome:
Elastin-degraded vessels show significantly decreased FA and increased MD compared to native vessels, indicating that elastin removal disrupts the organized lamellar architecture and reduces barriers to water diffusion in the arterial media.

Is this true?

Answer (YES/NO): YES